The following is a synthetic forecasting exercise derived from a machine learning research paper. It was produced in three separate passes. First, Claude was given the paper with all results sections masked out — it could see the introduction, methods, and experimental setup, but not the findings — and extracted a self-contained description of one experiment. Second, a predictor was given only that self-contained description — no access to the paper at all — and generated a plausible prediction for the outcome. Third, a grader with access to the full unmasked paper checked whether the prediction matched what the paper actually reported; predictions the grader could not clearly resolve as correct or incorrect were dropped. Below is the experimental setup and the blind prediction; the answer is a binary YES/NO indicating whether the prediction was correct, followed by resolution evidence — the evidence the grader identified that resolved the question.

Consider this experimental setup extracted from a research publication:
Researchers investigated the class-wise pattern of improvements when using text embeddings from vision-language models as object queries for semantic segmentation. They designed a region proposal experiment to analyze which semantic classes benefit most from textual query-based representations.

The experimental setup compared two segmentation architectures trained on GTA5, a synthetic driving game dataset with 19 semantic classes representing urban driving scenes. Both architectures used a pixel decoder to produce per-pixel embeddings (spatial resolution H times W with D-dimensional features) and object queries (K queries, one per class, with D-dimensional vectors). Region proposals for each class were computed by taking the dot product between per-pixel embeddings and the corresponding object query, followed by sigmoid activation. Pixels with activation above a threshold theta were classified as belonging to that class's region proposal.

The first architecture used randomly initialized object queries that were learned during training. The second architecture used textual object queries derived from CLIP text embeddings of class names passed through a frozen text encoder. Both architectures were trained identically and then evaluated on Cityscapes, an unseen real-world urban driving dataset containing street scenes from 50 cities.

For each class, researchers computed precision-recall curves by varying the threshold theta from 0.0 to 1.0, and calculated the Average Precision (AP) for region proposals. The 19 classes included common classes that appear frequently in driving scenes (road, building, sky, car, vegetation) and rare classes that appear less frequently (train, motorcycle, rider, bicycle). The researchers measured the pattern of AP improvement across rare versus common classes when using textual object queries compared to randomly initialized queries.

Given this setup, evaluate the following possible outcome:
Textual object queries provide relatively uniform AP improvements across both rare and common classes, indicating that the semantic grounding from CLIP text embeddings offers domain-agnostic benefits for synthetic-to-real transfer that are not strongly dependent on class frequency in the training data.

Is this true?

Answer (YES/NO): NO